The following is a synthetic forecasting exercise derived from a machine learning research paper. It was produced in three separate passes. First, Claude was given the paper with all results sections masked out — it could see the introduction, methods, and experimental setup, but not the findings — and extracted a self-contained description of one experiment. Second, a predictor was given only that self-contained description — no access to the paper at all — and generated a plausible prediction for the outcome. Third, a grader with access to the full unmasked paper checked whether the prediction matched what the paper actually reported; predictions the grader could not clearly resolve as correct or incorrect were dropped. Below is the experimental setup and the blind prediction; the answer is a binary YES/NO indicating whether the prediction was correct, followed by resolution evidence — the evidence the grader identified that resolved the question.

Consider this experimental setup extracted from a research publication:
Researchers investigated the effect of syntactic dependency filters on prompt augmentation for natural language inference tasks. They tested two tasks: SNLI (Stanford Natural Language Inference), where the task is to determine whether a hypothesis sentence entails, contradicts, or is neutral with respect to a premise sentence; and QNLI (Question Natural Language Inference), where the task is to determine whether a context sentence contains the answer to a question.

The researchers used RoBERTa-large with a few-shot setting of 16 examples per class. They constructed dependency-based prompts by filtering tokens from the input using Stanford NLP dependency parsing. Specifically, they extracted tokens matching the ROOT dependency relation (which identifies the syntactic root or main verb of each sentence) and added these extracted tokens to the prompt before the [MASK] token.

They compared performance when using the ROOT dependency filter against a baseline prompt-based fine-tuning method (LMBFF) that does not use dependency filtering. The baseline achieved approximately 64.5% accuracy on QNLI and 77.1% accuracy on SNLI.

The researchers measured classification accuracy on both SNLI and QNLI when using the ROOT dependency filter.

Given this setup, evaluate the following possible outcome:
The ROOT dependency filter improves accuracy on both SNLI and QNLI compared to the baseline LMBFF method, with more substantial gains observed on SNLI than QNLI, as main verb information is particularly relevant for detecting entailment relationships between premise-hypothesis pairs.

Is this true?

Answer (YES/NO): NO